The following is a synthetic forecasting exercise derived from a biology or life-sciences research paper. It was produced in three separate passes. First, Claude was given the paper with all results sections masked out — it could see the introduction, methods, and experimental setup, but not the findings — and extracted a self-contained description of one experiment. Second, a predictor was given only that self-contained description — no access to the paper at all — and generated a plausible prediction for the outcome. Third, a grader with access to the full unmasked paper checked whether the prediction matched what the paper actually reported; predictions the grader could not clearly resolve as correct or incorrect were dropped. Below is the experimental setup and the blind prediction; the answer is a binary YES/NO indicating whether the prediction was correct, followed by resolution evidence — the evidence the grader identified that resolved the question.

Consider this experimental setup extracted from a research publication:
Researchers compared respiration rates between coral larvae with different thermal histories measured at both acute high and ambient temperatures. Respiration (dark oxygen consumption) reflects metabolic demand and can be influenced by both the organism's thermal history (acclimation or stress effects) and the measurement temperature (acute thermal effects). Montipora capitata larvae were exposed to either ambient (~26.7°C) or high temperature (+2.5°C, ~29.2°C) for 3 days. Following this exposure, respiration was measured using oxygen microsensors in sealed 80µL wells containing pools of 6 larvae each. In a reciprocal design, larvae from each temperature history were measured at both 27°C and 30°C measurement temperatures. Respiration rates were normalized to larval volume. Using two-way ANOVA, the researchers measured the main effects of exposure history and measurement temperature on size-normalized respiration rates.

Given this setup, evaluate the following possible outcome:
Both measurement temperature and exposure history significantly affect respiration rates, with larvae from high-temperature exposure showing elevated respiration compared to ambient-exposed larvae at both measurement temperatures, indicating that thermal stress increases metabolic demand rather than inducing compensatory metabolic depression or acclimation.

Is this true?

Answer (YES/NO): NO